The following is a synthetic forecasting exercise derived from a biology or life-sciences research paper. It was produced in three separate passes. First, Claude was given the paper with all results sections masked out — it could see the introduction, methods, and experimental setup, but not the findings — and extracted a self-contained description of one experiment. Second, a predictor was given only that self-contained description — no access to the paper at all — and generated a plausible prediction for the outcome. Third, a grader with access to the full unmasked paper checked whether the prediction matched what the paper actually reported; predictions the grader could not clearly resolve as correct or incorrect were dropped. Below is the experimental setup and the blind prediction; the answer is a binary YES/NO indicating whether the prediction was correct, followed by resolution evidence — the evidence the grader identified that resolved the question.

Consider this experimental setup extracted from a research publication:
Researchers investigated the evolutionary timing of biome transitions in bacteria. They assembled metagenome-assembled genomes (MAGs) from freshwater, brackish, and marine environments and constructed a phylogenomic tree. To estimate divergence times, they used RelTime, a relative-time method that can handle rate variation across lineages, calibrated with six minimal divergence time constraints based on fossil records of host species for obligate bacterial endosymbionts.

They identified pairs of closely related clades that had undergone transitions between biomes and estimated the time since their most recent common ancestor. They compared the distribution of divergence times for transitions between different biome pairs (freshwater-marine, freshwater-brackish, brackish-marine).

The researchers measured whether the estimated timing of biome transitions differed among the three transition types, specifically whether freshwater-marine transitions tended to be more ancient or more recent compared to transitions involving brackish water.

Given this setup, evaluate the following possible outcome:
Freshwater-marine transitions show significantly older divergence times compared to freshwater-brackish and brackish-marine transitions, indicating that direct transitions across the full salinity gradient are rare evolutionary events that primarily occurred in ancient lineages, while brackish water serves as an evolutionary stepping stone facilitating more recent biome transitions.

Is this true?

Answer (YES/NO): YES